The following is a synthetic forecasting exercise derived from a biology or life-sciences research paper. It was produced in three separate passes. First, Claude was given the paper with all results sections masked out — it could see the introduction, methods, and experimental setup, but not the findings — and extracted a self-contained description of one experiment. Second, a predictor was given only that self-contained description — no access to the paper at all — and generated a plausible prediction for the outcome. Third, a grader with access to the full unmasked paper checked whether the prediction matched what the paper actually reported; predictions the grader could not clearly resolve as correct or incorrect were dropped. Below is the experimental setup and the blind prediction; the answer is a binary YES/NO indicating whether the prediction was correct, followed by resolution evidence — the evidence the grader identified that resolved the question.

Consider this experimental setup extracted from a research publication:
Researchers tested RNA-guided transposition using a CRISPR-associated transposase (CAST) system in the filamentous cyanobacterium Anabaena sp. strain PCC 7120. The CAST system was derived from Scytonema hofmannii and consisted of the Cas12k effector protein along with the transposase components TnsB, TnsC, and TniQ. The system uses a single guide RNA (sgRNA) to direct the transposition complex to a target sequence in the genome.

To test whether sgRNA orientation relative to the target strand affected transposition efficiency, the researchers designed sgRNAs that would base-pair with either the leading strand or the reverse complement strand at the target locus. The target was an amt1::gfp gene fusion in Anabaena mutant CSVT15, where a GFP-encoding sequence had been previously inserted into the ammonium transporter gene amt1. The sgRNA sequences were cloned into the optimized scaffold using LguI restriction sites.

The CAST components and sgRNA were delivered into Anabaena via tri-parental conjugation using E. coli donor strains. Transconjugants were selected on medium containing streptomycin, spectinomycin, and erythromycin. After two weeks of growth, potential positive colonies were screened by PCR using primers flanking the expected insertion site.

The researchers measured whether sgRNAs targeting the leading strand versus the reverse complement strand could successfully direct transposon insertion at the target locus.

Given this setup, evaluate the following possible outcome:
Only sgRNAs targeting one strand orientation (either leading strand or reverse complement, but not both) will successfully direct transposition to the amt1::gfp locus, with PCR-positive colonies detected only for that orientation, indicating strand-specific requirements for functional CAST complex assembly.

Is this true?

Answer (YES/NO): YES